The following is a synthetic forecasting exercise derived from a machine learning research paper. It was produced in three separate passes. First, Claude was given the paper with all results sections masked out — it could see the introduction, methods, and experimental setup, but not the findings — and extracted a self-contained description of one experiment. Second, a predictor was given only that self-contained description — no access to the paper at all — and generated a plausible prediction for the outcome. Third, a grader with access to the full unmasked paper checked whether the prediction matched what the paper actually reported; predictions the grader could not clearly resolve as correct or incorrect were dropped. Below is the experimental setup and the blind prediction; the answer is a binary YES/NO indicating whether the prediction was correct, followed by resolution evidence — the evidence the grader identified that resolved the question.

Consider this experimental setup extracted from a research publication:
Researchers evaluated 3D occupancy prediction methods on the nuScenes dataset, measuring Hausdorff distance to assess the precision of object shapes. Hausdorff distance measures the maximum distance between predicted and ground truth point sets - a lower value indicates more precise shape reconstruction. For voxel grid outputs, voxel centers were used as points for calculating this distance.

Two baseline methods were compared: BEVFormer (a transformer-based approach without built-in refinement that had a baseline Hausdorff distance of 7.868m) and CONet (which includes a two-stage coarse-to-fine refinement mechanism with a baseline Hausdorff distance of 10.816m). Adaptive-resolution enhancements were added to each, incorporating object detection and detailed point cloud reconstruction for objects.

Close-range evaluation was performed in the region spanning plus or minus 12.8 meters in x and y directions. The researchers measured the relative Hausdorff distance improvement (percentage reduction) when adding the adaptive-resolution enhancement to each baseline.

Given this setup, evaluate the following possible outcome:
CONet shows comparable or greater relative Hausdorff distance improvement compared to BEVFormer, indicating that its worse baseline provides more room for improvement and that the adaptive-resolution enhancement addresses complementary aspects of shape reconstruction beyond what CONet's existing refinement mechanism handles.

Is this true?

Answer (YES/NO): NO